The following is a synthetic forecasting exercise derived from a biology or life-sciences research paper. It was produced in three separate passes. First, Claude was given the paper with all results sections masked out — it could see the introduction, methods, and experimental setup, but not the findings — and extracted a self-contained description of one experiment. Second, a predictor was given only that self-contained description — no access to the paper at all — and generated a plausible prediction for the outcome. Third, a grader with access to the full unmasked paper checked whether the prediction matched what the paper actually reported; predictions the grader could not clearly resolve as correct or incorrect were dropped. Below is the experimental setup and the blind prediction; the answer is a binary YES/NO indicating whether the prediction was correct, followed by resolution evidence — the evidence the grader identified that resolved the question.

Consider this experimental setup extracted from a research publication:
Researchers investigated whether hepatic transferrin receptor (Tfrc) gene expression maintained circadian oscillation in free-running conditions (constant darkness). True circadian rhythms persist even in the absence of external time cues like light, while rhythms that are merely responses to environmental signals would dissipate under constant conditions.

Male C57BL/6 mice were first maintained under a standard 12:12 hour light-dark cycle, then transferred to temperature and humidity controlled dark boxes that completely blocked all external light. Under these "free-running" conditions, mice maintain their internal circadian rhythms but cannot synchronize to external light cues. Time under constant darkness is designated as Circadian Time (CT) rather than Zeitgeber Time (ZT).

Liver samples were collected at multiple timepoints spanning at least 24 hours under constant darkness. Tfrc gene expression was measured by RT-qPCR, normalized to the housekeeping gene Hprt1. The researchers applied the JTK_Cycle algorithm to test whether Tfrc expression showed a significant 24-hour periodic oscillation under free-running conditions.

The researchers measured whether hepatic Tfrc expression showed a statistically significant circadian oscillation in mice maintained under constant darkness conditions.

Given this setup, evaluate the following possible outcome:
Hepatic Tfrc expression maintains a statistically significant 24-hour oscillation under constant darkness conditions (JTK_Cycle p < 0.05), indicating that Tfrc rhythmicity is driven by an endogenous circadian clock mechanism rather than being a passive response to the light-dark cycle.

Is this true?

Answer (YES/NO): NO